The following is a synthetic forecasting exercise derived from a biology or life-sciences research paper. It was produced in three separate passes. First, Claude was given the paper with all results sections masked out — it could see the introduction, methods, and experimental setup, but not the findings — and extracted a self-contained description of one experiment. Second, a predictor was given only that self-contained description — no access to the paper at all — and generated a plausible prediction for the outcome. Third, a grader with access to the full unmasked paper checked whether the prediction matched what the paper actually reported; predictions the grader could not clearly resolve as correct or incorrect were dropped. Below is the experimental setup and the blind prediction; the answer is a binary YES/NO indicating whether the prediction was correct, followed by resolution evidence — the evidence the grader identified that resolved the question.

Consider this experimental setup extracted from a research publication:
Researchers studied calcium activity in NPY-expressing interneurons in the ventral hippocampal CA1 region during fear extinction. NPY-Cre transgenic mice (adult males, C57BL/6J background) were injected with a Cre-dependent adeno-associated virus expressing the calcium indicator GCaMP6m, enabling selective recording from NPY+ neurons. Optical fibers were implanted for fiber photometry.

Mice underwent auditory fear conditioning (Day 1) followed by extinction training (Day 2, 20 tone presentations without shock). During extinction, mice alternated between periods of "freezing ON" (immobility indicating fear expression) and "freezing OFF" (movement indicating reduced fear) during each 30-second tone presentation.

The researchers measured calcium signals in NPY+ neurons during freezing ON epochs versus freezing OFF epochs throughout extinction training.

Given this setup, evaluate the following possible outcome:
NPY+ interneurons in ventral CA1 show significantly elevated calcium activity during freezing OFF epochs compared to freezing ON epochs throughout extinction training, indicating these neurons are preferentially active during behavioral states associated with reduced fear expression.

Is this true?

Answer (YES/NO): YES